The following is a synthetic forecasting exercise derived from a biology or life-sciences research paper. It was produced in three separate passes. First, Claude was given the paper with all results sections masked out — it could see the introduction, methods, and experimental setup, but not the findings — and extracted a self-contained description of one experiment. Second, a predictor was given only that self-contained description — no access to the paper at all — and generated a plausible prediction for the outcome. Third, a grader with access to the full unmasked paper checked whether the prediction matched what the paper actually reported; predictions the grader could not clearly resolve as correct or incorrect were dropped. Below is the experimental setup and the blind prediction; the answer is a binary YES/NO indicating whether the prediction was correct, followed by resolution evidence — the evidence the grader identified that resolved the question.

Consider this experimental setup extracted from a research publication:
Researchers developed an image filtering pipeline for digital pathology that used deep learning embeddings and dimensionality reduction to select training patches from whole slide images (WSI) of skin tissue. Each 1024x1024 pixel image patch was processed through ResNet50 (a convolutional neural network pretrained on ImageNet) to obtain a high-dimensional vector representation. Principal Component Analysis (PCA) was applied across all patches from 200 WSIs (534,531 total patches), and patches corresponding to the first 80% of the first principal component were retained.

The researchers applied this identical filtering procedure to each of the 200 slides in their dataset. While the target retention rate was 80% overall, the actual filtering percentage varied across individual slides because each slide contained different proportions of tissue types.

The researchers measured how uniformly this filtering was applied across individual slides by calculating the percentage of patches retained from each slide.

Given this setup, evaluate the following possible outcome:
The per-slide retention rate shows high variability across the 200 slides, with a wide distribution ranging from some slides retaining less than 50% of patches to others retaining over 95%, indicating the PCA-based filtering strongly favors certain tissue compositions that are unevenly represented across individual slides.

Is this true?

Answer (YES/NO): YES